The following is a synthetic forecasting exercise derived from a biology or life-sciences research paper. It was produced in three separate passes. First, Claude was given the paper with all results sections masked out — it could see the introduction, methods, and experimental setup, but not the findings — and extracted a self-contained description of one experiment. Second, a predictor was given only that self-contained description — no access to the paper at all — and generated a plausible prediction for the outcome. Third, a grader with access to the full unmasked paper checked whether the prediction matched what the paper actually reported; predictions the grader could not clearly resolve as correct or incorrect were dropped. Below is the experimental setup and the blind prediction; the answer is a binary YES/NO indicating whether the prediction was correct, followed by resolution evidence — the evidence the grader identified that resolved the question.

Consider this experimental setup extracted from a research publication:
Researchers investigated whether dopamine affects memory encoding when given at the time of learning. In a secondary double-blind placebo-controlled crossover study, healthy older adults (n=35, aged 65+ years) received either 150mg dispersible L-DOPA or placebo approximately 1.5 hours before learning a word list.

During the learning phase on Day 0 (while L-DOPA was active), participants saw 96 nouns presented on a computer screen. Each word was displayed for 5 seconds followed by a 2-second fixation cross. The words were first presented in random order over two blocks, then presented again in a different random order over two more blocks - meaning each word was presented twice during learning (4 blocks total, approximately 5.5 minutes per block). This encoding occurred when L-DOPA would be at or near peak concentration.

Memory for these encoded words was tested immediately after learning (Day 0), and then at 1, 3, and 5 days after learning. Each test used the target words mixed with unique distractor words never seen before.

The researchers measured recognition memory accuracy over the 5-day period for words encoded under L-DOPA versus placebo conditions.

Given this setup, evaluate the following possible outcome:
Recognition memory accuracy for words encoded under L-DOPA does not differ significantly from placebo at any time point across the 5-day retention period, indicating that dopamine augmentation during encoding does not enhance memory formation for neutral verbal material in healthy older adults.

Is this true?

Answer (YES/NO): YES